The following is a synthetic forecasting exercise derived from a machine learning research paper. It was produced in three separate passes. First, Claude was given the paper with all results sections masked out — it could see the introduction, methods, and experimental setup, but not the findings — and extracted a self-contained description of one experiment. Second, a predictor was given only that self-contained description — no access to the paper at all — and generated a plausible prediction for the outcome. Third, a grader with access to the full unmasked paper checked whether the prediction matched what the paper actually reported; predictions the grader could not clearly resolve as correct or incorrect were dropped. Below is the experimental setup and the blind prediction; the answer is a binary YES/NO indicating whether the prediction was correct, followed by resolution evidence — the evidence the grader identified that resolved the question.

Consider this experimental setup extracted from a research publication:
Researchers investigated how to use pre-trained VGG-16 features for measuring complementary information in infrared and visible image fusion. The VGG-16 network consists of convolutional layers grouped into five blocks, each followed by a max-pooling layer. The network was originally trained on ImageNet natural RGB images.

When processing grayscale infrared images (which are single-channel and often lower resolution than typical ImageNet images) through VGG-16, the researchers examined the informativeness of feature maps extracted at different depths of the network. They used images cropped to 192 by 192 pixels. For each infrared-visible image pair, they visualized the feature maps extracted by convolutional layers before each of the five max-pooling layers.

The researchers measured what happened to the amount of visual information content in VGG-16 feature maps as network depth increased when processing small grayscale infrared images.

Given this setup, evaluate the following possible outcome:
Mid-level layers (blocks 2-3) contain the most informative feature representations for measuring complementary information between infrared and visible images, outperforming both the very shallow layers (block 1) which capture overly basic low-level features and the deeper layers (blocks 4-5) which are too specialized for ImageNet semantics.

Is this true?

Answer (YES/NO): NO